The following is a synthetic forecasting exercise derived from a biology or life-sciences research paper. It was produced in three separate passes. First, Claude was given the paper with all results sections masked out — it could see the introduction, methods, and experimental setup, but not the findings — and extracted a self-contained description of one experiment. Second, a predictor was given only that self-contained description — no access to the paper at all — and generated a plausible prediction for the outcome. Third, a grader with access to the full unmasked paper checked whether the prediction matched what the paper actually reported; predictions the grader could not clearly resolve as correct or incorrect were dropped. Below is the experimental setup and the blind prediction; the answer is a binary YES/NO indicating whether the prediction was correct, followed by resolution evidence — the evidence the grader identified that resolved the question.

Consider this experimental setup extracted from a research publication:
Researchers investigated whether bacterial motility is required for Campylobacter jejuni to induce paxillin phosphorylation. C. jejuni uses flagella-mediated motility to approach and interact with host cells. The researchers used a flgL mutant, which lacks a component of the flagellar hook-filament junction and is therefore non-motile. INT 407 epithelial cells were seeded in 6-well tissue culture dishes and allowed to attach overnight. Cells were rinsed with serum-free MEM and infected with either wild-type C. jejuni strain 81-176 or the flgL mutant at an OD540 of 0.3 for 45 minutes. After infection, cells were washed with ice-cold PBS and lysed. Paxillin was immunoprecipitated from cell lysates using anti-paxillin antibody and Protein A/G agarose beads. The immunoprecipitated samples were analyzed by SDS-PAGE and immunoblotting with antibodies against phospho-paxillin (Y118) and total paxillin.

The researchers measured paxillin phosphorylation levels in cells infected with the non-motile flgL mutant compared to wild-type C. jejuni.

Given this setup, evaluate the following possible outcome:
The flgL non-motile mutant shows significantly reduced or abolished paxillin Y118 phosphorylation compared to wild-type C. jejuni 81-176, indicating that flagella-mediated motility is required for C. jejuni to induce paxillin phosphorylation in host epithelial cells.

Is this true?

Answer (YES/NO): YES